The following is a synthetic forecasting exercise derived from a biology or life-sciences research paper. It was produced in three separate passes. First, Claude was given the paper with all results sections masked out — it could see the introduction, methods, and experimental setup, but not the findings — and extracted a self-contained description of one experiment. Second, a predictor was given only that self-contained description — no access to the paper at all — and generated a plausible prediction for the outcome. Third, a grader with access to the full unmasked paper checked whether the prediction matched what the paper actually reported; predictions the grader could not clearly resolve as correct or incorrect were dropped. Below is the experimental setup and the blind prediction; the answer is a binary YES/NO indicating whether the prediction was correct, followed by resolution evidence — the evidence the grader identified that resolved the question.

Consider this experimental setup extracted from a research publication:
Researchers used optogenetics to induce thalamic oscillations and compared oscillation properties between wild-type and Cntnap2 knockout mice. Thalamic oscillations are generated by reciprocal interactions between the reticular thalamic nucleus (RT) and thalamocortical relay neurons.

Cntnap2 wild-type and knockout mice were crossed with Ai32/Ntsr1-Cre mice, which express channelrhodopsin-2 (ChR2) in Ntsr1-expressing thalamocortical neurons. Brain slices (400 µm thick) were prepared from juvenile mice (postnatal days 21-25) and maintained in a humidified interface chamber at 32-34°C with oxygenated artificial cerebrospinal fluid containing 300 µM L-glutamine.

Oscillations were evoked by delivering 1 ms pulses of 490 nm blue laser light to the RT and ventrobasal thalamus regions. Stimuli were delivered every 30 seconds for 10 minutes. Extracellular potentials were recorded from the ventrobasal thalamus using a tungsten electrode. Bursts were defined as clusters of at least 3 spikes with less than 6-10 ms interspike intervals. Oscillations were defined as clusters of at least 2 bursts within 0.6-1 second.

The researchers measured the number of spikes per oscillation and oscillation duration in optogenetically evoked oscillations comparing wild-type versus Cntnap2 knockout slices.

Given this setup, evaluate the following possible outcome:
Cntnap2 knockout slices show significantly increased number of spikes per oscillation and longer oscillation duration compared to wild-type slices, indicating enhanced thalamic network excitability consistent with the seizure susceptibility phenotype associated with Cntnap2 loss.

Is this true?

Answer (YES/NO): YES